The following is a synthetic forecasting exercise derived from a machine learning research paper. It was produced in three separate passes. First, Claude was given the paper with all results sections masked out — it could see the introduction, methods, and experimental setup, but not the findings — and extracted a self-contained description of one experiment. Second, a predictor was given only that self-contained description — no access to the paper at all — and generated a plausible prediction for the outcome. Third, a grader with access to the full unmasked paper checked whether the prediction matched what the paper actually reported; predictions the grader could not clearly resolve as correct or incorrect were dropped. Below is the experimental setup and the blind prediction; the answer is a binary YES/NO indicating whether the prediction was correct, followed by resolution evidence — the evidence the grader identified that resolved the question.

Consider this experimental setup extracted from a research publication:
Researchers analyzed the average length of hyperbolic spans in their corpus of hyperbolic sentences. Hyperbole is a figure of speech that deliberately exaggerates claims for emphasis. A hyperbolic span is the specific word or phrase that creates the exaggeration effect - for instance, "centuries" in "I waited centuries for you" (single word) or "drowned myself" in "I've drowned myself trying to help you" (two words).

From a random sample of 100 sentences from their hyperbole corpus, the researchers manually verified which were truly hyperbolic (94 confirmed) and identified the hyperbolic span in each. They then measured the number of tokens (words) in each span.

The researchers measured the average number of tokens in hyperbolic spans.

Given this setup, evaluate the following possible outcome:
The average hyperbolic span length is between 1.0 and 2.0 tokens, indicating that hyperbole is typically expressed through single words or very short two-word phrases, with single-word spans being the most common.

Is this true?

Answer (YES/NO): NO